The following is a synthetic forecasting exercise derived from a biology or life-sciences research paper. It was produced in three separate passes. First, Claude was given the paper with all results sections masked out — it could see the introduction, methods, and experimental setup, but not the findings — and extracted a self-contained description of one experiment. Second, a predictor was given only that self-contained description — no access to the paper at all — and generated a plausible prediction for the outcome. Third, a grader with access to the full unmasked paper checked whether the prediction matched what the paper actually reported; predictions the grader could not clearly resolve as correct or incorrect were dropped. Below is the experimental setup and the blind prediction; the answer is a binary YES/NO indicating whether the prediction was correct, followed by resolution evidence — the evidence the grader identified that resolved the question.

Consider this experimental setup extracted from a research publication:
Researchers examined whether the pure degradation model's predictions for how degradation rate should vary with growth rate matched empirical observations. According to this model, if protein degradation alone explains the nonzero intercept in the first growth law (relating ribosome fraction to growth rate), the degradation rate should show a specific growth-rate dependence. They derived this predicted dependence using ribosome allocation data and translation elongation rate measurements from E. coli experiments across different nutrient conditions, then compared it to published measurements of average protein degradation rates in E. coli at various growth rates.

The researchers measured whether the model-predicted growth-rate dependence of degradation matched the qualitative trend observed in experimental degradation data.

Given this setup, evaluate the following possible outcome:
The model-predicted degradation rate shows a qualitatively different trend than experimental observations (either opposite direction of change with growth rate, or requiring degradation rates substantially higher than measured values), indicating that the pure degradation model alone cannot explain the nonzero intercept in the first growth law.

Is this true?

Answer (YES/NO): NO